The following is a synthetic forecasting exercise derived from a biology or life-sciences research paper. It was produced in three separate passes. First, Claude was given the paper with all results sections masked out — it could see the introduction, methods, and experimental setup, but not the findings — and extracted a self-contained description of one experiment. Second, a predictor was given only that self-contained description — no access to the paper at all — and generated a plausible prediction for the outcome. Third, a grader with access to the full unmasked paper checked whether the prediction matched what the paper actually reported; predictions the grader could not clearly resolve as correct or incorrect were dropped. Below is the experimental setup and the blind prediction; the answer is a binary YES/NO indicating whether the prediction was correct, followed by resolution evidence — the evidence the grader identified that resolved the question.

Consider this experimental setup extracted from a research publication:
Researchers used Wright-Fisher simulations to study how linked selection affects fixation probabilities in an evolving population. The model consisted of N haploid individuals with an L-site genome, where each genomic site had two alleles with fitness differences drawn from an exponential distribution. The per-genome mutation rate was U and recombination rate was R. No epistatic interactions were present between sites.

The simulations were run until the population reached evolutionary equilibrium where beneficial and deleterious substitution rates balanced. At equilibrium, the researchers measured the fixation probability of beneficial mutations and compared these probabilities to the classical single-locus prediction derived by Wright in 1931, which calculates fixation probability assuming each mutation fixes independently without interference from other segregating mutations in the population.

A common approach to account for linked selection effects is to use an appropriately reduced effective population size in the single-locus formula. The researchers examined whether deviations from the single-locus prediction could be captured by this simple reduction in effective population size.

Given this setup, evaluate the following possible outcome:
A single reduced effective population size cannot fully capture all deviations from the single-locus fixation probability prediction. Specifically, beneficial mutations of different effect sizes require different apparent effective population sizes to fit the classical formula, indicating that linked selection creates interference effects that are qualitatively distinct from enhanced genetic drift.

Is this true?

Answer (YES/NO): YES